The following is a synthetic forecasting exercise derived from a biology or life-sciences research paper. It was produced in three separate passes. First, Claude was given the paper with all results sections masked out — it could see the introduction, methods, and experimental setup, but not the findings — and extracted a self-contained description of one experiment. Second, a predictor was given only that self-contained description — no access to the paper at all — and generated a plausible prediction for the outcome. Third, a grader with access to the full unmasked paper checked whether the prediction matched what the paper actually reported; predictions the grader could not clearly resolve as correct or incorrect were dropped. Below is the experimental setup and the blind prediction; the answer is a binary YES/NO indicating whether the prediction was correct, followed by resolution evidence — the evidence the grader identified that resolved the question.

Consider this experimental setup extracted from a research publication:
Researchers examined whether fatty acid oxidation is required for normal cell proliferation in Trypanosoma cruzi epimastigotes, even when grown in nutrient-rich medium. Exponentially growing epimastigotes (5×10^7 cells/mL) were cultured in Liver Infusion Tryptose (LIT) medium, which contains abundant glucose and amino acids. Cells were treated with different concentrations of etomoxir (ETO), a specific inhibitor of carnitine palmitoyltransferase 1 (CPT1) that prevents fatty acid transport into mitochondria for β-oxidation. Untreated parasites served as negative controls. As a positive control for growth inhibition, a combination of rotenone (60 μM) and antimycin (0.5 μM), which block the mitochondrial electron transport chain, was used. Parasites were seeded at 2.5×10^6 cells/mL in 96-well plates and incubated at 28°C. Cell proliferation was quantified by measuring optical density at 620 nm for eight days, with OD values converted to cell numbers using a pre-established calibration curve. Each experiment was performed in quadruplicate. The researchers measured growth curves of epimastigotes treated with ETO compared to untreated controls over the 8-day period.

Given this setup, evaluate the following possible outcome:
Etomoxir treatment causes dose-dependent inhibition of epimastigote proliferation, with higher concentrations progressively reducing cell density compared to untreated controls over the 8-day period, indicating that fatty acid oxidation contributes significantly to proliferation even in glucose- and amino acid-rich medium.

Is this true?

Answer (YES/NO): NO